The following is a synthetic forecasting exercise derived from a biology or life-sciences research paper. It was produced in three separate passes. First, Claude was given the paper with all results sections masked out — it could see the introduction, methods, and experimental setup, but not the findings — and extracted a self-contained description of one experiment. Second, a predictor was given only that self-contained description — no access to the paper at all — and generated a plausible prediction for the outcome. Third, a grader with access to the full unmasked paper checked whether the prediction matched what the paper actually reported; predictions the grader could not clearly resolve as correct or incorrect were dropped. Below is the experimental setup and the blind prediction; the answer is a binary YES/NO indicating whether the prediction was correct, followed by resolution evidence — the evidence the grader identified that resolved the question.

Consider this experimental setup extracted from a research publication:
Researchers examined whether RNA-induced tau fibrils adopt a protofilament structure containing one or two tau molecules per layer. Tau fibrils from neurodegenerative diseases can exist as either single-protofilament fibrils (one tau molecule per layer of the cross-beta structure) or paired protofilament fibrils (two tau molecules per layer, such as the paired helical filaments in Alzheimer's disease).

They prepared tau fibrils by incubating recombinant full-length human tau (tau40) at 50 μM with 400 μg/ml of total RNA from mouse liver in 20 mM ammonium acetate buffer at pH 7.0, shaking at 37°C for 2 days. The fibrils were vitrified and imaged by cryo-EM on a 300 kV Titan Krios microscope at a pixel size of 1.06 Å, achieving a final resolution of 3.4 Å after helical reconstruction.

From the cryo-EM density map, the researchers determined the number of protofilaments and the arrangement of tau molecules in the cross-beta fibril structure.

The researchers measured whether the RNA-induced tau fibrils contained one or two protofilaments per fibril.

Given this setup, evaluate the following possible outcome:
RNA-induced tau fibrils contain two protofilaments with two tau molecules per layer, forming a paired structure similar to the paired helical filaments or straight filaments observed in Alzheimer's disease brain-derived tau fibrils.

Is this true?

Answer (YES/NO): YES